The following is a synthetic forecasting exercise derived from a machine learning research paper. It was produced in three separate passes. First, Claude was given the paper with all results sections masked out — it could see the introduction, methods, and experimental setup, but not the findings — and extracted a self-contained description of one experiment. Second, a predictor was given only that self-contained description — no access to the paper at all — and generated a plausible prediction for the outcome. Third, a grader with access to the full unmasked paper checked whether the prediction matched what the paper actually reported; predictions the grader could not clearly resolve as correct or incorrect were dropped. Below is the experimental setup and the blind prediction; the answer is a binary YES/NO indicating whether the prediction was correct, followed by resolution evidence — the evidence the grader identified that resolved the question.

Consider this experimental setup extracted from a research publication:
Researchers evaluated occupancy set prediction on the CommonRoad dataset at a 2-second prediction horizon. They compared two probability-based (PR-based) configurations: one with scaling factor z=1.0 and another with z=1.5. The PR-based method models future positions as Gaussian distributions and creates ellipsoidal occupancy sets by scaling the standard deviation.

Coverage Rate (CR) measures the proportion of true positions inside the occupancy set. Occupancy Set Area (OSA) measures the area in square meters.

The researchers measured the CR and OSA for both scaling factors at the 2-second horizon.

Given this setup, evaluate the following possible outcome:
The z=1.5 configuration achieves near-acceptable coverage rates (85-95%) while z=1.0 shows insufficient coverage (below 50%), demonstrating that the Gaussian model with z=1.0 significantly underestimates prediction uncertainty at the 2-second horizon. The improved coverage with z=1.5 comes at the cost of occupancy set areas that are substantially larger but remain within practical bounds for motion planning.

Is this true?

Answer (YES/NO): NO